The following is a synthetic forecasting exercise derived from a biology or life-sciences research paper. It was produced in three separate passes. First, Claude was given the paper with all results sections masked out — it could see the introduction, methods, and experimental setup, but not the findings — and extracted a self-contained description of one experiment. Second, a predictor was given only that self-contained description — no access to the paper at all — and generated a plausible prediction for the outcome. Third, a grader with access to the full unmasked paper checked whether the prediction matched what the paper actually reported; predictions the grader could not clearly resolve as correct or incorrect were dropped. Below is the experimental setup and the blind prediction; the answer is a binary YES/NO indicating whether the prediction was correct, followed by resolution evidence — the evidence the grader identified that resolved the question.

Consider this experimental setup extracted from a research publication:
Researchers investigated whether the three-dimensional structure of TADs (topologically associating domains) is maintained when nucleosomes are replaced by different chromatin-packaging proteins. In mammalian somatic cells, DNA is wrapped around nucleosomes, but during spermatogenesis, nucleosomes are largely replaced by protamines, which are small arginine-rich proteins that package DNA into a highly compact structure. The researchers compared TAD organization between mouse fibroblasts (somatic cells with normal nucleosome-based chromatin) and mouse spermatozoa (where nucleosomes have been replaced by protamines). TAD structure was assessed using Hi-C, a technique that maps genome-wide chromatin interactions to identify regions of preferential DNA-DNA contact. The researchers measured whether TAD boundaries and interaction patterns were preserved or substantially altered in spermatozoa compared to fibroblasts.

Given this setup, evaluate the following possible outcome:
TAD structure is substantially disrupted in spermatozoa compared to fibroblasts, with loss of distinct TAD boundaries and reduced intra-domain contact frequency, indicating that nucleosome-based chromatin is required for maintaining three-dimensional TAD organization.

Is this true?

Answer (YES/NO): NO